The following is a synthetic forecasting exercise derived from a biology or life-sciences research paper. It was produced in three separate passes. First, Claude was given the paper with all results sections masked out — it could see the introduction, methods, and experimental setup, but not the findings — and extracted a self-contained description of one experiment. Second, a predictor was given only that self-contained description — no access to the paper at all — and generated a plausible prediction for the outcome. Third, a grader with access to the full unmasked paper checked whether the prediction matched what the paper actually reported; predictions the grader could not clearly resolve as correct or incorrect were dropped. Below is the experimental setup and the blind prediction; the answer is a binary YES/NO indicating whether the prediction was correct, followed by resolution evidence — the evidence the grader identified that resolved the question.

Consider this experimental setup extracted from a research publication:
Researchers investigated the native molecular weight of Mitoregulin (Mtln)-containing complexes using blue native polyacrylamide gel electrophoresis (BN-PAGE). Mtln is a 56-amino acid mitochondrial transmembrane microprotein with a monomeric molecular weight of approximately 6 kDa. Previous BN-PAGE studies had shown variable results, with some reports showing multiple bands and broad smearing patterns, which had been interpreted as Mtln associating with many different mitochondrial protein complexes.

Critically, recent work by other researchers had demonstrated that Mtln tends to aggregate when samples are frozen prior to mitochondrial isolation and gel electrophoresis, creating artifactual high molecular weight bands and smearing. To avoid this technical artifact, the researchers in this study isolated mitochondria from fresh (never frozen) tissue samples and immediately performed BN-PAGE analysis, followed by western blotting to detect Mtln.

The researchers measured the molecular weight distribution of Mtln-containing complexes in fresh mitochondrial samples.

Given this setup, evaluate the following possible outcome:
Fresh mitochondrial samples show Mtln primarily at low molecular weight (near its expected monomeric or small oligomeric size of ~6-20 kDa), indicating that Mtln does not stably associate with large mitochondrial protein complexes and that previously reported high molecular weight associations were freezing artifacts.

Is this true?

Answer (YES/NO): NO